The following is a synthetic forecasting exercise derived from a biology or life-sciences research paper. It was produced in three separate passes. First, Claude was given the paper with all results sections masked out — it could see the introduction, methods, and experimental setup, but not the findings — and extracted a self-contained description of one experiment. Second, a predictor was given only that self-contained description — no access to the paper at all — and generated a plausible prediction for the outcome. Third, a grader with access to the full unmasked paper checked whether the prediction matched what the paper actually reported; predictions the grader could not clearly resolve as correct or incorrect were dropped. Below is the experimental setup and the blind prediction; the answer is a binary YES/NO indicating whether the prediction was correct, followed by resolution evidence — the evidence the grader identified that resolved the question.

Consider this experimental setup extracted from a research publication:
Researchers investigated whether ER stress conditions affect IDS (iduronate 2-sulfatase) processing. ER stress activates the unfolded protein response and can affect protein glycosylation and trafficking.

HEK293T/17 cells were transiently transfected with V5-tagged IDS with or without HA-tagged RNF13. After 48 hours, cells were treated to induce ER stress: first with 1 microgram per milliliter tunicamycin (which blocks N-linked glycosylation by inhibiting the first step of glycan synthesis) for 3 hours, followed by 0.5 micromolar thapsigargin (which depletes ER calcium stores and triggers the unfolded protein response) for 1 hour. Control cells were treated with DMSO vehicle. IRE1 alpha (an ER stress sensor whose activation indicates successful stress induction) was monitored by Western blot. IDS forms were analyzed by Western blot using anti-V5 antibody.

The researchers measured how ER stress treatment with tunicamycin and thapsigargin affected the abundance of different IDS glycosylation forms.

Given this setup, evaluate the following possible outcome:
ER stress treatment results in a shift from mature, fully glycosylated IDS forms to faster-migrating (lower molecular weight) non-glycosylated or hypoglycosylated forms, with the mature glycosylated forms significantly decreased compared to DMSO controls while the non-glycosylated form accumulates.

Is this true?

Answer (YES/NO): NO